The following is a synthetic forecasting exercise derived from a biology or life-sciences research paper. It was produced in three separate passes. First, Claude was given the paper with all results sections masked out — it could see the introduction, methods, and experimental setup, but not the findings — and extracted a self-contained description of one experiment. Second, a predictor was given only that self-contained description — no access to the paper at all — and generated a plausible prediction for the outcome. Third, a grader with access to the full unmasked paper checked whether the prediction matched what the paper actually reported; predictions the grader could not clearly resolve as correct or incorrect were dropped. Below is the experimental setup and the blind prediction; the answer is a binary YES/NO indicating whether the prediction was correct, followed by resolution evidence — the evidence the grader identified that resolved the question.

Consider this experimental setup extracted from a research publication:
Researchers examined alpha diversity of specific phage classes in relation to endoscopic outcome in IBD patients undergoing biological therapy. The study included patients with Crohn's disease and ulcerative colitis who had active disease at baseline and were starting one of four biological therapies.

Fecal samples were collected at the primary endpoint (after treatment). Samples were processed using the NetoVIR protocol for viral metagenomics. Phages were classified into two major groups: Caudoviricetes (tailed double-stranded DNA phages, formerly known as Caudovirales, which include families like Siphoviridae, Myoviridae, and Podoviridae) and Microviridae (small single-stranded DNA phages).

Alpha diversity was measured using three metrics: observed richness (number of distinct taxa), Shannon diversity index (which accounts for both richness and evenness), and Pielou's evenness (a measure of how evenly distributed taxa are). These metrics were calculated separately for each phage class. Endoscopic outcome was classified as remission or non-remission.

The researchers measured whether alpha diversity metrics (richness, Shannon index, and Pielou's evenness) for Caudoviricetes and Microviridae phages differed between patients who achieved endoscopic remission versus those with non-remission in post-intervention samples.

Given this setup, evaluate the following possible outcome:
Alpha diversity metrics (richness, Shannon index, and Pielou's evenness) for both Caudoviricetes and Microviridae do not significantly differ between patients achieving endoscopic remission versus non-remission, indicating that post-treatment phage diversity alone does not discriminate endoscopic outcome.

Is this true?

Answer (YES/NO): NO